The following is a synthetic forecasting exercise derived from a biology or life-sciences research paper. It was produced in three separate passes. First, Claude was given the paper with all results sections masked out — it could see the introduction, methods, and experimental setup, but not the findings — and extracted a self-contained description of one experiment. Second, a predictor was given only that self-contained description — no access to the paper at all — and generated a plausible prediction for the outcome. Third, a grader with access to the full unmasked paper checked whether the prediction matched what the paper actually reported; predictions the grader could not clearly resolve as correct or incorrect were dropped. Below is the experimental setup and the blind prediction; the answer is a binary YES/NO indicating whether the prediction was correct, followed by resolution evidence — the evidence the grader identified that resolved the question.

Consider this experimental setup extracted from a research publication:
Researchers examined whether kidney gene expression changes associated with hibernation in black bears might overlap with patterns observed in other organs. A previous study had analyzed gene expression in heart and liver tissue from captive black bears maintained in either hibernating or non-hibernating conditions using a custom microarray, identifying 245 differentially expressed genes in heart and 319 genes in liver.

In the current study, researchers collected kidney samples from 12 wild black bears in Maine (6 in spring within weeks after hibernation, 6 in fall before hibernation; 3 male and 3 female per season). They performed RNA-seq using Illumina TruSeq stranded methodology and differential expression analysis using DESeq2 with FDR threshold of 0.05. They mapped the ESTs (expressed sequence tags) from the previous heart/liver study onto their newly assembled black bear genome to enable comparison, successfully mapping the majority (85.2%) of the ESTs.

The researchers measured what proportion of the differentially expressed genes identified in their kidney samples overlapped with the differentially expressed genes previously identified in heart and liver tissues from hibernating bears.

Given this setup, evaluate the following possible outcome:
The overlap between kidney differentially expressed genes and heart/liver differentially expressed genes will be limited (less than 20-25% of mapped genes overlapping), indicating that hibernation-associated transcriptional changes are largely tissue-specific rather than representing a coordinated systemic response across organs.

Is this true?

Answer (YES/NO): NO